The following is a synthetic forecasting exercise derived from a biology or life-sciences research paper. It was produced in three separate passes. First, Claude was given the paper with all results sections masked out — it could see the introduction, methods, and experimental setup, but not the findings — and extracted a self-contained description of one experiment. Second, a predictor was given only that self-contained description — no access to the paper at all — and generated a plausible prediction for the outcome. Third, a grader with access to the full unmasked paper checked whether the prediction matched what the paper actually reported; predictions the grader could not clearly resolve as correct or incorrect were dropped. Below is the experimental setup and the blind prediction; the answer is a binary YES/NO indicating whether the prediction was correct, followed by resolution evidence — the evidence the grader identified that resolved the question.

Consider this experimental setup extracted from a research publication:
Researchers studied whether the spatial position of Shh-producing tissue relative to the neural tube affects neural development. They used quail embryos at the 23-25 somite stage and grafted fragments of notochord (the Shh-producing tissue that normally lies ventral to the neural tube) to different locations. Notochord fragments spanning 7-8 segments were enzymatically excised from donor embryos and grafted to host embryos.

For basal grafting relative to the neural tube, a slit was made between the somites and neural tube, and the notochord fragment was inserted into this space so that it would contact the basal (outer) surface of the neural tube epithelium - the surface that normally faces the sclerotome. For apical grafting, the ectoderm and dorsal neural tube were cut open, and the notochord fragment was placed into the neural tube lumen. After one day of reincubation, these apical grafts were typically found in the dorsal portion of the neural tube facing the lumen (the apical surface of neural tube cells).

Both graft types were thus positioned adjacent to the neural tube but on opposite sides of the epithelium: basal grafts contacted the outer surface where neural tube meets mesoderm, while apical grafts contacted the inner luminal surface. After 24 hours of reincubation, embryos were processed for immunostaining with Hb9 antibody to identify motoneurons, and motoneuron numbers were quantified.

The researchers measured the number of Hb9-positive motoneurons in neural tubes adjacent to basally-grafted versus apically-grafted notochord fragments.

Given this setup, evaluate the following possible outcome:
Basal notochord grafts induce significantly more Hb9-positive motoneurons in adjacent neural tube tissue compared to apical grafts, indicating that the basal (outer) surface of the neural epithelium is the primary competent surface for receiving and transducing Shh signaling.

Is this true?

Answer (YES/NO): YES